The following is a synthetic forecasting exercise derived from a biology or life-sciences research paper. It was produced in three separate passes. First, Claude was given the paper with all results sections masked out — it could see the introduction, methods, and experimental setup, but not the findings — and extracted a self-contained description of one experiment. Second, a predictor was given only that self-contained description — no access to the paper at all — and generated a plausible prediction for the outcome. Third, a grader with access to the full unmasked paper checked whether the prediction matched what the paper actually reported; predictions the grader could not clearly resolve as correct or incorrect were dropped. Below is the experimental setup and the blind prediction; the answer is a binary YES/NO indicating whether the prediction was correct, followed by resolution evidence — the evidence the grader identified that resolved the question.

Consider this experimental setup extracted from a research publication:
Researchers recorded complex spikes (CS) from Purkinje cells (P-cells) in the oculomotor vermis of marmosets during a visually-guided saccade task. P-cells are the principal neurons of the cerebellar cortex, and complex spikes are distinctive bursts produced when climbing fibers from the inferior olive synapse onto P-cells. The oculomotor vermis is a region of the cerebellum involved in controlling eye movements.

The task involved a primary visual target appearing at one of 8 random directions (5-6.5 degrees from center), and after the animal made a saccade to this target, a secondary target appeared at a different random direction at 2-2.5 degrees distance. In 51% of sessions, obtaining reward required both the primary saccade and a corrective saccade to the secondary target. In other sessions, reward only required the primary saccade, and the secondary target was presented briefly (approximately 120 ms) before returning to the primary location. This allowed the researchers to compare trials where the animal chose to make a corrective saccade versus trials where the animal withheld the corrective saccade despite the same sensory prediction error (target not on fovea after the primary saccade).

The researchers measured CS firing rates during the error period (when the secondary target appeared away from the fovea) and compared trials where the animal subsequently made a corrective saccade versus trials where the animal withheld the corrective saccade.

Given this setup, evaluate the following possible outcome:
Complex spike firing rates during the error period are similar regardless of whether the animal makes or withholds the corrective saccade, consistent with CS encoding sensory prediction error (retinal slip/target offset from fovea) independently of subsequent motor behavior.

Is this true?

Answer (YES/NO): NO